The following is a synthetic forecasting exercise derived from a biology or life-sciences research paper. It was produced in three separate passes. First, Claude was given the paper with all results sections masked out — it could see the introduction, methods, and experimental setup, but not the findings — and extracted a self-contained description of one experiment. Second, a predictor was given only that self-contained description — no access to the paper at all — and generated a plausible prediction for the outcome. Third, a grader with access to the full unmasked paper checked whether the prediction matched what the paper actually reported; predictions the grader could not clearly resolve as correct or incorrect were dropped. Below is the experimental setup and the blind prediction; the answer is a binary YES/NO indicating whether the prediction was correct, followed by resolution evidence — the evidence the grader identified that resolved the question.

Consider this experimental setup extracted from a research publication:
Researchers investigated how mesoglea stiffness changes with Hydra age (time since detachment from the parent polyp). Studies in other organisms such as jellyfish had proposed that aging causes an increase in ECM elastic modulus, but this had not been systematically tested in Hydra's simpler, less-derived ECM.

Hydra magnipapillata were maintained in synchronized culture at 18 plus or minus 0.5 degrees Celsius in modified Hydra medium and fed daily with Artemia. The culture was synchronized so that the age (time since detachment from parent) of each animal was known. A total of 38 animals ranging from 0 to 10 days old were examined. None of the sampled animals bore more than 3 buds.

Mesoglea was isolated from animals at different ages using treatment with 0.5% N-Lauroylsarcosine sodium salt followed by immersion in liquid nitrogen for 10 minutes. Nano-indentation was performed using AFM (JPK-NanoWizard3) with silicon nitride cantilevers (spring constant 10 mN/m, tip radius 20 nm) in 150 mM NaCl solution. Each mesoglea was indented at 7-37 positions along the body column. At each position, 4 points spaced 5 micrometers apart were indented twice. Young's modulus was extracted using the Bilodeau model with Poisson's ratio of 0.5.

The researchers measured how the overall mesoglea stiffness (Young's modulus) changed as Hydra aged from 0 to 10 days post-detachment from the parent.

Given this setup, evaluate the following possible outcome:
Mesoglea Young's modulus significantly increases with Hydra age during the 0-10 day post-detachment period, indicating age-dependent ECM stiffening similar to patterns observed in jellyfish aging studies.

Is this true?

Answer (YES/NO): NO